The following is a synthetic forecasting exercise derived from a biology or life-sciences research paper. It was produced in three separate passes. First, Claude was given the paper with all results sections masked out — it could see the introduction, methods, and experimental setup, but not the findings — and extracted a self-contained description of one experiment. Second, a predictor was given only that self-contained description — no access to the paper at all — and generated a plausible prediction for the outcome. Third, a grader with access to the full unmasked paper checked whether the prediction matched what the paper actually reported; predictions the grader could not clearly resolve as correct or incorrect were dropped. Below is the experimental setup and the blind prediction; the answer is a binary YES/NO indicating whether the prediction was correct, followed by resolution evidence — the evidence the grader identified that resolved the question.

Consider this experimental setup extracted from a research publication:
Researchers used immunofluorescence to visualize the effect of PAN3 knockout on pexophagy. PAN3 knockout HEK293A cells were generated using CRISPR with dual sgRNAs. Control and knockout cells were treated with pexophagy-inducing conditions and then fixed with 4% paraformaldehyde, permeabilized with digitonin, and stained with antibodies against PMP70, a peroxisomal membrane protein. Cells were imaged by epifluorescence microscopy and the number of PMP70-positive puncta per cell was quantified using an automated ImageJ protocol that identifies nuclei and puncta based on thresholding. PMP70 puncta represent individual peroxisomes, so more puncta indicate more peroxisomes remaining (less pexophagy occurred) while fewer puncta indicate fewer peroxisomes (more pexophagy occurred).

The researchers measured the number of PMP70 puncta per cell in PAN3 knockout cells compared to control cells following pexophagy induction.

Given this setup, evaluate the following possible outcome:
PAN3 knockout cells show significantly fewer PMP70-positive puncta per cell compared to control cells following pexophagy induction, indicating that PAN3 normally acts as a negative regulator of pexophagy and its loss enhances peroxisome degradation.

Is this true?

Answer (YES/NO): NO